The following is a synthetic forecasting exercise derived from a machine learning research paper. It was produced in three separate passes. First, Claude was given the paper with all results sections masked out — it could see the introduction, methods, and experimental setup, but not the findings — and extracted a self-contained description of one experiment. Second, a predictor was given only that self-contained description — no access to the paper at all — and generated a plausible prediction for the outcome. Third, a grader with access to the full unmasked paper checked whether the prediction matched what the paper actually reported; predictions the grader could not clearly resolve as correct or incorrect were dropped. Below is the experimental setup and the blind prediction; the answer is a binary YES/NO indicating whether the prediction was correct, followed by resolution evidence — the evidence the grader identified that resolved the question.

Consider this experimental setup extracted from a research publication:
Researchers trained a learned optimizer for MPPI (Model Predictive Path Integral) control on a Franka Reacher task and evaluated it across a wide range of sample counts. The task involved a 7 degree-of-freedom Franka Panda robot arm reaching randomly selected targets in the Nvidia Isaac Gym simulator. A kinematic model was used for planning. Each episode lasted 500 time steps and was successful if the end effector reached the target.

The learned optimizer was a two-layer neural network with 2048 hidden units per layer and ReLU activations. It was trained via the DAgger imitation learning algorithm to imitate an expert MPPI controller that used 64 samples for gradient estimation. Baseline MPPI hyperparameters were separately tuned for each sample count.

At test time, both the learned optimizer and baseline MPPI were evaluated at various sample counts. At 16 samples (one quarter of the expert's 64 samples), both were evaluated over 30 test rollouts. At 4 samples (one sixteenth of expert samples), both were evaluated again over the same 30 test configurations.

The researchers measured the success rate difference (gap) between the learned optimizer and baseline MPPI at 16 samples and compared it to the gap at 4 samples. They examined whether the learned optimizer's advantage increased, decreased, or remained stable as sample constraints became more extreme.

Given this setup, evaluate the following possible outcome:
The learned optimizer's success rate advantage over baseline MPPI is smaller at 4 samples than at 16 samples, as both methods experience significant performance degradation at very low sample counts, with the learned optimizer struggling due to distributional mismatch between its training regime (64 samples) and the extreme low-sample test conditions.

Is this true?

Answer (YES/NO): NO